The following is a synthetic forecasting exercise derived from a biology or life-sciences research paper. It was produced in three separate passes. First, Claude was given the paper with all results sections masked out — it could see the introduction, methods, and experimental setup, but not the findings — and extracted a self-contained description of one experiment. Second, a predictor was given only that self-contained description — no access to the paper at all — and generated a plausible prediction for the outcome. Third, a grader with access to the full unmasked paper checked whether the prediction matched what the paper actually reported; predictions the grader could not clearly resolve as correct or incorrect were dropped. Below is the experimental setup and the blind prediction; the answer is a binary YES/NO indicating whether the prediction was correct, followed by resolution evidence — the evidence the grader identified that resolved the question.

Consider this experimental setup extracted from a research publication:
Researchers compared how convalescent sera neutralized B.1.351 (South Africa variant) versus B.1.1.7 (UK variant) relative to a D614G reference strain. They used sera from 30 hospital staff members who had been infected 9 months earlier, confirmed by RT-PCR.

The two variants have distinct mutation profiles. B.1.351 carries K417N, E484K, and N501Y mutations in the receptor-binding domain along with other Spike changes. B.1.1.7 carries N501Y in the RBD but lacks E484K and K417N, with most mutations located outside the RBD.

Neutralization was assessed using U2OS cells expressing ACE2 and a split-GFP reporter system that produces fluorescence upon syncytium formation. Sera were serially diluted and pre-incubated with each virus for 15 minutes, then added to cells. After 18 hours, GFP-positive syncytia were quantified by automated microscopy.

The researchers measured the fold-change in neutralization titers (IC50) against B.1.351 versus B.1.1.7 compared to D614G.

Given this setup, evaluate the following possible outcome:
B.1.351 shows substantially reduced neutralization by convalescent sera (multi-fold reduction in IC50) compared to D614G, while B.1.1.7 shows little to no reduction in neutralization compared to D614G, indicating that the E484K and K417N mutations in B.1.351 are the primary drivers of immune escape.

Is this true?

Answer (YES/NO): YES